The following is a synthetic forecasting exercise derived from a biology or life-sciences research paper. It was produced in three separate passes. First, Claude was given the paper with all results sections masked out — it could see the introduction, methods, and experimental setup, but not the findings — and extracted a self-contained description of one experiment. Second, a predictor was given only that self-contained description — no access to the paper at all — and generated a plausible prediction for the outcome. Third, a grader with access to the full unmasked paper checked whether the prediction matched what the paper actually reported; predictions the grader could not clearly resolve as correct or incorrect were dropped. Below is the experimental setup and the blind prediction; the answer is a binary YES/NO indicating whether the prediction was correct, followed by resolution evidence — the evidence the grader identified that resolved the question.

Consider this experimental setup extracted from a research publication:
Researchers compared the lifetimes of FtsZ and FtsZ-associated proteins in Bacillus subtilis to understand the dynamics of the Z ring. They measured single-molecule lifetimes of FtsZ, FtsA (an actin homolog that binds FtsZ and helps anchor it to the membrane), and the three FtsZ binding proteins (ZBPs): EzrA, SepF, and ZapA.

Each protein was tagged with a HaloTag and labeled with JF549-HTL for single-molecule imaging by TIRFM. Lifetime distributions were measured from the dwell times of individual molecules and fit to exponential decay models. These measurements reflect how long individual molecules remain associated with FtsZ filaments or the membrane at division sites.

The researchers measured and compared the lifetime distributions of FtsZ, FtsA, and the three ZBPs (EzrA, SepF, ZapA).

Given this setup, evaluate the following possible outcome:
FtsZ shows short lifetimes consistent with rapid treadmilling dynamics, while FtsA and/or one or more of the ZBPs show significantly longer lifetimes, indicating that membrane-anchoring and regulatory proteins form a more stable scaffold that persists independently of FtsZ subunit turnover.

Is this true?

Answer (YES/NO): NO